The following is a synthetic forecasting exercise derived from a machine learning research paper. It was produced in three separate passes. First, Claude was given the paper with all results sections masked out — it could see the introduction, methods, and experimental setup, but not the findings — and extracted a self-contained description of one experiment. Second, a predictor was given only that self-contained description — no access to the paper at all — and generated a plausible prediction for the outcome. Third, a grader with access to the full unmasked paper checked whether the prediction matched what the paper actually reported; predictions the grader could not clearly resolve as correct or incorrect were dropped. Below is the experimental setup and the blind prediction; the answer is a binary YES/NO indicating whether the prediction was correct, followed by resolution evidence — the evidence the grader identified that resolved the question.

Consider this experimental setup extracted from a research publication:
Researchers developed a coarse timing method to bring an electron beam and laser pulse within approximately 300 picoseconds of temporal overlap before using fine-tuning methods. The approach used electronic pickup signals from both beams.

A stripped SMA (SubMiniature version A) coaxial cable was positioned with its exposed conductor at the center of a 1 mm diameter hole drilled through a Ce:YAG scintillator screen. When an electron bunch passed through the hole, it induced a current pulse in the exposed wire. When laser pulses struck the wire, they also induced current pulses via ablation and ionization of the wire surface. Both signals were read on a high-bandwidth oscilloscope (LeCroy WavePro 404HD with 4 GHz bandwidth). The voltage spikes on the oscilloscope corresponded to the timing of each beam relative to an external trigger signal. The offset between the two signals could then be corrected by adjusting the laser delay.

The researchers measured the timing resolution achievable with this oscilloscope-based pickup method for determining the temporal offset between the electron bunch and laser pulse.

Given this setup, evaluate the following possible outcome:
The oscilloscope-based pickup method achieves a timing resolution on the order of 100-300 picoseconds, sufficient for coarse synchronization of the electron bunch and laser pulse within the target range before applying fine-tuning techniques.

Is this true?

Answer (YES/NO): NO